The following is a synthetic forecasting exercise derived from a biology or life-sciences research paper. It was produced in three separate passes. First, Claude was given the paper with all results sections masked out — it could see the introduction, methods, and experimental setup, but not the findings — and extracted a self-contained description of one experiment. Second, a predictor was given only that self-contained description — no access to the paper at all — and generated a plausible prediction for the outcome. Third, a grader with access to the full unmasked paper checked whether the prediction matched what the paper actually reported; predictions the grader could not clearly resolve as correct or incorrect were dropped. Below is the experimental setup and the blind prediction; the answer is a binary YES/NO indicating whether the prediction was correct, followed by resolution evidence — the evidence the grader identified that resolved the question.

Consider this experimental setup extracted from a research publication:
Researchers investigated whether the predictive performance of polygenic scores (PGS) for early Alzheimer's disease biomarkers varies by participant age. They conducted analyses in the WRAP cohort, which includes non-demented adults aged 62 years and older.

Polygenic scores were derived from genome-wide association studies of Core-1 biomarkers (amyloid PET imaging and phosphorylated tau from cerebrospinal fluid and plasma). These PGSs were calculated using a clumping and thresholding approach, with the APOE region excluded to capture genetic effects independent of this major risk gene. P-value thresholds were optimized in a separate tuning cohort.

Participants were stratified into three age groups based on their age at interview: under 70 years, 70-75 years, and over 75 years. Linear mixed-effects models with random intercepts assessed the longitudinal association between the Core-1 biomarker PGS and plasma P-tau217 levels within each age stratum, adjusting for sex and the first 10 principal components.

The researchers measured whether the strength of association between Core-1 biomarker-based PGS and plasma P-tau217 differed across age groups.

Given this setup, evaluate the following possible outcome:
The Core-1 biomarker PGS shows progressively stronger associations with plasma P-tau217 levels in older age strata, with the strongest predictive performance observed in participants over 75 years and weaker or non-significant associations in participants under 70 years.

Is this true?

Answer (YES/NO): NO